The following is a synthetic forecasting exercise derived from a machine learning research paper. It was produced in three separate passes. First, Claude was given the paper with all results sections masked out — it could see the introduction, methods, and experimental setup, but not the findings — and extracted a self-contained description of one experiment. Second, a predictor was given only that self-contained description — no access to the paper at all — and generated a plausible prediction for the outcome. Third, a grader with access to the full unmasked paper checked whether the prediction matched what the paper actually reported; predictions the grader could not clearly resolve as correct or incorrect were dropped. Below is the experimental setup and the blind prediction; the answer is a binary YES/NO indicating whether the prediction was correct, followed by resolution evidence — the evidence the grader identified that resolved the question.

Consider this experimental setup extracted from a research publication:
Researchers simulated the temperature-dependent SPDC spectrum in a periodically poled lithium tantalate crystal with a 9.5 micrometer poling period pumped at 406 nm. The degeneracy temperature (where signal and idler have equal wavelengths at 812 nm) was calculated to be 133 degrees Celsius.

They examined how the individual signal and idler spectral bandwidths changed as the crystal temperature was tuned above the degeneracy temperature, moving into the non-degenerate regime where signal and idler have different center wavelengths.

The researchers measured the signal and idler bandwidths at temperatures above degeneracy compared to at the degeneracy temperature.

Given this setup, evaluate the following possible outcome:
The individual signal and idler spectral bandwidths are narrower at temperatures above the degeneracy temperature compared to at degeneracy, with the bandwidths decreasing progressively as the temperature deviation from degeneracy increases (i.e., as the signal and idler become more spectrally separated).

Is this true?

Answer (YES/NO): YES